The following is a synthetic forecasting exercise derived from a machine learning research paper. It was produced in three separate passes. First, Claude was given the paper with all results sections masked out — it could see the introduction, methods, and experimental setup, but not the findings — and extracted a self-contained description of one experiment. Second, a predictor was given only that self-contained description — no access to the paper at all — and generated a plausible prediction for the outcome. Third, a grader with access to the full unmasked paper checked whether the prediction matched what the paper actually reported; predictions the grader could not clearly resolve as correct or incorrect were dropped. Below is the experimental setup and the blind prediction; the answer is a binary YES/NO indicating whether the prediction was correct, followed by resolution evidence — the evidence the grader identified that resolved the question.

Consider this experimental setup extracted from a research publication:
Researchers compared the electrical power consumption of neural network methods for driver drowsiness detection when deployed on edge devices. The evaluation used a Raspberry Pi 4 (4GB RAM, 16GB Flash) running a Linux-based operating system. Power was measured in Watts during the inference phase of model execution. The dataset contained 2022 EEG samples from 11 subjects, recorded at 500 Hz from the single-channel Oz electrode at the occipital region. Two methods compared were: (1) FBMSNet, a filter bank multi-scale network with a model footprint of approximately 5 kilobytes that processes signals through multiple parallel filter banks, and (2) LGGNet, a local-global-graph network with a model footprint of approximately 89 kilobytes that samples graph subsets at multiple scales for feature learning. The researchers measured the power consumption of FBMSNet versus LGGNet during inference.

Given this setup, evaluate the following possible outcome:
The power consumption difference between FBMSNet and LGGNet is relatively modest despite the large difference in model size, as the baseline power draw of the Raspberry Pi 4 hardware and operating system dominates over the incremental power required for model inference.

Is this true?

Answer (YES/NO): NO